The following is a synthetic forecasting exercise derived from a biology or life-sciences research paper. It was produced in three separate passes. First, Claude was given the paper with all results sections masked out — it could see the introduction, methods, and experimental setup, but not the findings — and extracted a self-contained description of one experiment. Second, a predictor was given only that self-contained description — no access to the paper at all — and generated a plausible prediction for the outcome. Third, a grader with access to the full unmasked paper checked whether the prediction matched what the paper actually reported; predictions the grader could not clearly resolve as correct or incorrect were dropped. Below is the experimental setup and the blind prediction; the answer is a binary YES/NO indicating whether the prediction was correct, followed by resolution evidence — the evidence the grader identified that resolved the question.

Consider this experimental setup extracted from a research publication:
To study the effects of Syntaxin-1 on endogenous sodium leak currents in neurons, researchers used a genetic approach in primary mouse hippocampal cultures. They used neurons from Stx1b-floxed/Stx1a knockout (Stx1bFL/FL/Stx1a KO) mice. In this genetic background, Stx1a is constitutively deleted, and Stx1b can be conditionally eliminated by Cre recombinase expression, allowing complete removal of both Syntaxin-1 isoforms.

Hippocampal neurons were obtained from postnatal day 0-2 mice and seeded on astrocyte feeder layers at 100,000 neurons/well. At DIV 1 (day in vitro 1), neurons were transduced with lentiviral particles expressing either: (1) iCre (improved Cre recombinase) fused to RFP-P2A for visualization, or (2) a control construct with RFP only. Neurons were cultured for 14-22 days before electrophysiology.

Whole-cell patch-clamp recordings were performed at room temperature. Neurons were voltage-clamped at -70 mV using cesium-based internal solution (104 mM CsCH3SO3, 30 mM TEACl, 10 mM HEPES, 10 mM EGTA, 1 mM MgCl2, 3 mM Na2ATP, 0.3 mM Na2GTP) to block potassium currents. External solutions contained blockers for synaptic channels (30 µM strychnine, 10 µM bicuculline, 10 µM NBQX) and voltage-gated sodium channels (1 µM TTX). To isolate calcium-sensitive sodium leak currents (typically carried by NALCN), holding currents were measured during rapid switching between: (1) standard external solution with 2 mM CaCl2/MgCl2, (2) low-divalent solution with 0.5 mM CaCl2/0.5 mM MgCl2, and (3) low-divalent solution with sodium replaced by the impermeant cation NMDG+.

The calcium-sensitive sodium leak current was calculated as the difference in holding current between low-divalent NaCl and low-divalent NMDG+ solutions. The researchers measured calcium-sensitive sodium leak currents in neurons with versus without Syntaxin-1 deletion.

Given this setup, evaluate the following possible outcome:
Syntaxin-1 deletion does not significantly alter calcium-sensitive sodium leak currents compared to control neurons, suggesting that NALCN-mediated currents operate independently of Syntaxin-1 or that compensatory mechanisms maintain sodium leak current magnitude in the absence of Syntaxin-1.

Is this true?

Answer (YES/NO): NO